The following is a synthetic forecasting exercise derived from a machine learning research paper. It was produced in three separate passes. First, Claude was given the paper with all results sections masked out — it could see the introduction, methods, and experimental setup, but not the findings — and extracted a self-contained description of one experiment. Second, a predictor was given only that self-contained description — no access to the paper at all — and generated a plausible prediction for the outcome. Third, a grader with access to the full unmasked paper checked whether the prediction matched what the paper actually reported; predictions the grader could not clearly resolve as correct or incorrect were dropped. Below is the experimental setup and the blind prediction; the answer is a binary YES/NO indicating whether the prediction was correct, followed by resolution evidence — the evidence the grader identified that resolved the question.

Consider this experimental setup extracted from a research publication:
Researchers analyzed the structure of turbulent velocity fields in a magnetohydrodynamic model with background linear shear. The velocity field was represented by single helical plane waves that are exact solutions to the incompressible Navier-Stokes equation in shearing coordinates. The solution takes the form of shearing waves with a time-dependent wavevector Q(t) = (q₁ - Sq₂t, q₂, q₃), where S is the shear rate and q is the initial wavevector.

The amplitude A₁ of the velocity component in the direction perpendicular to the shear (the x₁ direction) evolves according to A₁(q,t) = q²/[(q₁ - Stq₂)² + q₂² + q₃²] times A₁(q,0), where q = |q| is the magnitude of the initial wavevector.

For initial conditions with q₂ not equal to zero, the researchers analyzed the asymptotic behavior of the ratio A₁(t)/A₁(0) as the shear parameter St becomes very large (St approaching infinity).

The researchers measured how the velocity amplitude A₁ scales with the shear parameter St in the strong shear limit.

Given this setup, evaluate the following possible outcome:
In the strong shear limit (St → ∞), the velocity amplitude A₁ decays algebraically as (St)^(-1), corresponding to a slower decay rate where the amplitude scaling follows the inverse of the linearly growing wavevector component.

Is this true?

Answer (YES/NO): NO